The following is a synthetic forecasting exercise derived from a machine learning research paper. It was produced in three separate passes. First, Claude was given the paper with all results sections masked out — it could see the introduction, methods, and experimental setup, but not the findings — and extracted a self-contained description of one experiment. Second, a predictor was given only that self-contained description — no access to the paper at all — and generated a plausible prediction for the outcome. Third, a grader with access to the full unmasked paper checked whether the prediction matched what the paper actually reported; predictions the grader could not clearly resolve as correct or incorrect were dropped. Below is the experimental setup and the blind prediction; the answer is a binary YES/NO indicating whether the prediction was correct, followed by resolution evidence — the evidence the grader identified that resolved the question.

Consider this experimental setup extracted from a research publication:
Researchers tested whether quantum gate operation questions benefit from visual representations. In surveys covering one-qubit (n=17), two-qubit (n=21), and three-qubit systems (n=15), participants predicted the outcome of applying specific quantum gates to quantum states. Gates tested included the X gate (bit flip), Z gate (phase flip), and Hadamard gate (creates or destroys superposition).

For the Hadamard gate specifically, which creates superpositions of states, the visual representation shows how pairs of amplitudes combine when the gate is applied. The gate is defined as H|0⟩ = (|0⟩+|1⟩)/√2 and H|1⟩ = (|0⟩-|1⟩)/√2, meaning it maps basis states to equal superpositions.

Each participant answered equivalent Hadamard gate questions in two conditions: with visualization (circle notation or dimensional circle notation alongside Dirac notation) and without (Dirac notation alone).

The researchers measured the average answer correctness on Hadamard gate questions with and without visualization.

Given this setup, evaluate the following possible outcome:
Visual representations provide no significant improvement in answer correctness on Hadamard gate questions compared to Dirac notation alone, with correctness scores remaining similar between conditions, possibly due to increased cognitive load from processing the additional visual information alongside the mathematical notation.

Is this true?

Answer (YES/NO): NO